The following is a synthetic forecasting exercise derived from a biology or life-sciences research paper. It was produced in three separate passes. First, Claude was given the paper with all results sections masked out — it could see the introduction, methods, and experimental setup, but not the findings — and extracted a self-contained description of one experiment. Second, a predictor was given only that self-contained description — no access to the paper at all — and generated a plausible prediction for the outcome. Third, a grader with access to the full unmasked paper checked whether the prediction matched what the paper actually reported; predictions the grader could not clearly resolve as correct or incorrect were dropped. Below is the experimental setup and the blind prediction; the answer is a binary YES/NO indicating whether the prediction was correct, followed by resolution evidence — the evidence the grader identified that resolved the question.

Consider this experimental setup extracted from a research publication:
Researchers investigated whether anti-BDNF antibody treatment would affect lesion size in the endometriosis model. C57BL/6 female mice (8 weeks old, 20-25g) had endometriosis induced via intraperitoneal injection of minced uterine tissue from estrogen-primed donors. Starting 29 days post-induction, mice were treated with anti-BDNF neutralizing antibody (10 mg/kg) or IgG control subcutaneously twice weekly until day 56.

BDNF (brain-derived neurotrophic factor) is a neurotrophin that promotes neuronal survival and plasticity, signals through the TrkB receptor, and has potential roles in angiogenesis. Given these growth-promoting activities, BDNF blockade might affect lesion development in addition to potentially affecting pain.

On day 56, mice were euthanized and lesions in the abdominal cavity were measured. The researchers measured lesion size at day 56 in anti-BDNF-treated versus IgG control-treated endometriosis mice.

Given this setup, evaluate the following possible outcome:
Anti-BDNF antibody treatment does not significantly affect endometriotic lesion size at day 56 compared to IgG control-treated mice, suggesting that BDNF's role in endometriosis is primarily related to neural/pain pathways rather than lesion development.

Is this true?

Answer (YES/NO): YES